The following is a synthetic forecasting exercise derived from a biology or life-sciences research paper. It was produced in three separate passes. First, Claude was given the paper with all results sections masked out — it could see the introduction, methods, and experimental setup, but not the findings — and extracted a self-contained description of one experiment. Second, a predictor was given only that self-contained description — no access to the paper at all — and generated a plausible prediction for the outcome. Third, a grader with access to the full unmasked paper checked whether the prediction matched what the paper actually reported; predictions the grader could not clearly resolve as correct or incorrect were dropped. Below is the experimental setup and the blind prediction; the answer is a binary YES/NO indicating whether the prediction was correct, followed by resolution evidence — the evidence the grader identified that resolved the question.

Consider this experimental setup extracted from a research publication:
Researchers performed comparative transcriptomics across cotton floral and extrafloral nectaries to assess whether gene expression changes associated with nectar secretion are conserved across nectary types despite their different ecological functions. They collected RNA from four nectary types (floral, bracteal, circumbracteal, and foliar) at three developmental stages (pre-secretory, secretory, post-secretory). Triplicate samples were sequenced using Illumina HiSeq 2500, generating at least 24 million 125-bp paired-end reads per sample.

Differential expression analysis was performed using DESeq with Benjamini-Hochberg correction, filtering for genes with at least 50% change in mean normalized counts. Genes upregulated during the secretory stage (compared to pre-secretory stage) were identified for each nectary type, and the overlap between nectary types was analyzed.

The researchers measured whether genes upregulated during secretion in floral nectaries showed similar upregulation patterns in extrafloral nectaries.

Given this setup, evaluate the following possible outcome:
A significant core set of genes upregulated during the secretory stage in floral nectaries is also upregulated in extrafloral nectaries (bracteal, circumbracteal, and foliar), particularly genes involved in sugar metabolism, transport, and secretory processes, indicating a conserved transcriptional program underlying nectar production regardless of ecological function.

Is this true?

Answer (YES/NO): NO